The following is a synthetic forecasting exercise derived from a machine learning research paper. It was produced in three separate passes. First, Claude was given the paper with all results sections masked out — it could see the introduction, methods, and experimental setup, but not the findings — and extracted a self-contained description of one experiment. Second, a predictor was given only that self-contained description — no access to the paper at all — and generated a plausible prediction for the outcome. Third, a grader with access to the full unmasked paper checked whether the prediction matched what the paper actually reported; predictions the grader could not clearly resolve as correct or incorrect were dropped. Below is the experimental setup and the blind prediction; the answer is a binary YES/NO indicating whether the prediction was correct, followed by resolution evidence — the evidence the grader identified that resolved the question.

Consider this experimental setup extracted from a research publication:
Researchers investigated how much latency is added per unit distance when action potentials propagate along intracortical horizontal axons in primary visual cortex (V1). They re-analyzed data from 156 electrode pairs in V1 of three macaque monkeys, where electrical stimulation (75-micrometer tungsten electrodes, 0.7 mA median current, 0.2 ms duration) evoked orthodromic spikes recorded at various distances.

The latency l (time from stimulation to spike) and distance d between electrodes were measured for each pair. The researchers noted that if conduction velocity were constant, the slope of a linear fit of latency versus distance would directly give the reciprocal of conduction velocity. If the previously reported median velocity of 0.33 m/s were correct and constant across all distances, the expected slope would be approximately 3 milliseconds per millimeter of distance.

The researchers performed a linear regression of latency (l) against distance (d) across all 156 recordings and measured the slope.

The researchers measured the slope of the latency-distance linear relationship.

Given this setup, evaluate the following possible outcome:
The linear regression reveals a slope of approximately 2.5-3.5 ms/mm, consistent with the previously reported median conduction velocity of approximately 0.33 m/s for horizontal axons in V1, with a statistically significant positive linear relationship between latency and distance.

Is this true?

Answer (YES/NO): NO